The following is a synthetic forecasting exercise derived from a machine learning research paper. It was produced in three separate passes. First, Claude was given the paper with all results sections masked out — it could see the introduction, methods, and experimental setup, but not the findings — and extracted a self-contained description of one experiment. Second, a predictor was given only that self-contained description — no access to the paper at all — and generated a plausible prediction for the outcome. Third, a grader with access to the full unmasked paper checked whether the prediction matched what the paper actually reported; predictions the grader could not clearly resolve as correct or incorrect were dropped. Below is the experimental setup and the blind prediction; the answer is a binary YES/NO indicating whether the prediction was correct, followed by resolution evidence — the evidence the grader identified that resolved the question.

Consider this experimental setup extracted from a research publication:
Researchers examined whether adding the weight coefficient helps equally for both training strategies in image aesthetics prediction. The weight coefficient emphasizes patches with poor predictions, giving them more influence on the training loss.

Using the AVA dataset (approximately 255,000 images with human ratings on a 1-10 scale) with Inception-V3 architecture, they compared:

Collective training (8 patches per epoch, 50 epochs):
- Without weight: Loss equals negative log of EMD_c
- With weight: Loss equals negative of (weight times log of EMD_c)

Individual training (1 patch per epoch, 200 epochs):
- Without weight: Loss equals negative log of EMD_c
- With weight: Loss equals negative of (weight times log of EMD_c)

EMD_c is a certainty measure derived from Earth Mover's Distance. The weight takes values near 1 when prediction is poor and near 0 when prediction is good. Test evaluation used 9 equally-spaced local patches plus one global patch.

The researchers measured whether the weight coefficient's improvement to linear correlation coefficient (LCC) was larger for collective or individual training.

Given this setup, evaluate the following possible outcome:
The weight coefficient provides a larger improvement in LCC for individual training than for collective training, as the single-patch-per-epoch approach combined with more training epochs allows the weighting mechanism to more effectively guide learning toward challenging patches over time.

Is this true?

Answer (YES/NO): NO